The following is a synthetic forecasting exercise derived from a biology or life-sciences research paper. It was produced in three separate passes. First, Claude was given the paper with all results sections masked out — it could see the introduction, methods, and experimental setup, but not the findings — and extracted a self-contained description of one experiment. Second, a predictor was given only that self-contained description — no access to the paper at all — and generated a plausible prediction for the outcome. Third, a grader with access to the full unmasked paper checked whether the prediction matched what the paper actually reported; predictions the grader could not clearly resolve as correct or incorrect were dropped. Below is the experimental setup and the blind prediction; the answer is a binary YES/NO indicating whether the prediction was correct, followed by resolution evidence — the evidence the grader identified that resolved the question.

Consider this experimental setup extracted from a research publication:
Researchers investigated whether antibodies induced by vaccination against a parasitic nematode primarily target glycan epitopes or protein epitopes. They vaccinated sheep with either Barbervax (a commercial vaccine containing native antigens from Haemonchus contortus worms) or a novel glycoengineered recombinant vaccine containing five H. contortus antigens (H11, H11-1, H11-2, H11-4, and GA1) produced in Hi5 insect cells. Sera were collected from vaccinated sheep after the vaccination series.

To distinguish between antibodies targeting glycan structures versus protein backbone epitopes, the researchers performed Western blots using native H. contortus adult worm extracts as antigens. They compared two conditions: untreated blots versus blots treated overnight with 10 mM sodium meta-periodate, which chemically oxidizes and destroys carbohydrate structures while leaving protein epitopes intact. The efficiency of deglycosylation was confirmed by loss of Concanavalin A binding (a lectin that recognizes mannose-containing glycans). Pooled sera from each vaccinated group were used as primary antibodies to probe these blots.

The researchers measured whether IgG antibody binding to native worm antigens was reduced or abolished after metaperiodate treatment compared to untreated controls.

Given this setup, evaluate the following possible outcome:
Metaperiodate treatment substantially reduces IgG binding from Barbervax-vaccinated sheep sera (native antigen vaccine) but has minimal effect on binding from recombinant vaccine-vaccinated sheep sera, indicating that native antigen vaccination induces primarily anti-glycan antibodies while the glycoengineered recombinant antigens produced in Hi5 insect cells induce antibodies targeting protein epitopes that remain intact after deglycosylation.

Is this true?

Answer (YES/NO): NO